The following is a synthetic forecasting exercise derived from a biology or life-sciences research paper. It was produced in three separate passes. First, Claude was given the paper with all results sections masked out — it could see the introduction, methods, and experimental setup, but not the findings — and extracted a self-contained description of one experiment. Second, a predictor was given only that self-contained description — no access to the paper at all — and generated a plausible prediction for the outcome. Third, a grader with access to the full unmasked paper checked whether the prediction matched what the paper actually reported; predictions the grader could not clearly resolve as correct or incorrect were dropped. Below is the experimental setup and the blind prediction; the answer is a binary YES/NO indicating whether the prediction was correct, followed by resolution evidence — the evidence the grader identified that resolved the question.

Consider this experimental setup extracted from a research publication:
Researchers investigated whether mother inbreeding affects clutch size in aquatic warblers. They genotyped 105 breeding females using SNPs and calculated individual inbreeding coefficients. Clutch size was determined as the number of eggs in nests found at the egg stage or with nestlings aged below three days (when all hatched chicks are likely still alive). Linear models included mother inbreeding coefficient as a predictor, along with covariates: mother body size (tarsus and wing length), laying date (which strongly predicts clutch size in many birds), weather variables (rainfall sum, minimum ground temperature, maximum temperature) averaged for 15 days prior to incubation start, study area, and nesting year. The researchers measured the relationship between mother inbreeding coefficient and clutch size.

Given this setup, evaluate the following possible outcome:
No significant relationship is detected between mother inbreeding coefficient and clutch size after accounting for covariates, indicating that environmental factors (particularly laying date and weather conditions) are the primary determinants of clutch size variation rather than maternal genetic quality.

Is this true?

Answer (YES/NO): NO